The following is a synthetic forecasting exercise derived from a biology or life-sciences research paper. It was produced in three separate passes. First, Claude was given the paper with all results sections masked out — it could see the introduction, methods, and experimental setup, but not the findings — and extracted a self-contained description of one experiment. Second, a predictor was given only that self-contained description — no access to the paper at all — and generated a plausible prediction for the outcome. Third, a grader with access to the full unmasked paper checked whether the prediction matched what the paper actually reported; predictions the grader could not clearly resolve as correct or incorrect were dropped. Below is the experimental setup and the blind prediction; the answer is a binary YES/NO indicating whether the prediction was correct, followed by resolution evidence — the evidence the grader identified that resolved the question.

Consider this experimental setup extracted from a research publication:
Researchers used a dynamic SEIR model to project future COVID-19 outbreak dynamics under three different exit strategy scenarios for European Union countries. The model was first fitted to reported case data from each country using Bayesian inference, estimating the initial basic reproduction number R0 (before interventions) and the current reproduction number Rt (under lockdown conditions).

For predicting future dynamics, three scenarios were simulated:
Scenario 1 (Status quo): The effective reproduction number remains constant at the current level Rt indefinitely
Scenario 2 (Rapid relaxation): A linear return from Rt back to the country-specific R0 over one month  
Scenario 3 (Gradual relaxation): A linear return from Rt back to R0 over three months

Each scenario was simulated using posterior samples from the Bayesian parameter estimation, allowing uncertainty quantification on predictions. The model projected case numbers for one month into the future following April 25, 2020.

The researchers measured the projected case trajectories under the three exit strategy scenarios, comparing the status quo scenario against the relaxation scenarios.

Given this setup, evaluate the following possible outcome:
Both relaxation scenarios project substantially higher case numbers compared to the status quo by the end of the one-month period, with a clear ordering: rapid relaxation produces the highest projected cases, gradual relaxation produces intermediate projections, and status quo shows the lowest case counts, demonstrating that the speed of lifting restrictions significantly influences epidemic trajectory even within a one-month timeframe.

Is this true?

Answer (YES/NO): YES